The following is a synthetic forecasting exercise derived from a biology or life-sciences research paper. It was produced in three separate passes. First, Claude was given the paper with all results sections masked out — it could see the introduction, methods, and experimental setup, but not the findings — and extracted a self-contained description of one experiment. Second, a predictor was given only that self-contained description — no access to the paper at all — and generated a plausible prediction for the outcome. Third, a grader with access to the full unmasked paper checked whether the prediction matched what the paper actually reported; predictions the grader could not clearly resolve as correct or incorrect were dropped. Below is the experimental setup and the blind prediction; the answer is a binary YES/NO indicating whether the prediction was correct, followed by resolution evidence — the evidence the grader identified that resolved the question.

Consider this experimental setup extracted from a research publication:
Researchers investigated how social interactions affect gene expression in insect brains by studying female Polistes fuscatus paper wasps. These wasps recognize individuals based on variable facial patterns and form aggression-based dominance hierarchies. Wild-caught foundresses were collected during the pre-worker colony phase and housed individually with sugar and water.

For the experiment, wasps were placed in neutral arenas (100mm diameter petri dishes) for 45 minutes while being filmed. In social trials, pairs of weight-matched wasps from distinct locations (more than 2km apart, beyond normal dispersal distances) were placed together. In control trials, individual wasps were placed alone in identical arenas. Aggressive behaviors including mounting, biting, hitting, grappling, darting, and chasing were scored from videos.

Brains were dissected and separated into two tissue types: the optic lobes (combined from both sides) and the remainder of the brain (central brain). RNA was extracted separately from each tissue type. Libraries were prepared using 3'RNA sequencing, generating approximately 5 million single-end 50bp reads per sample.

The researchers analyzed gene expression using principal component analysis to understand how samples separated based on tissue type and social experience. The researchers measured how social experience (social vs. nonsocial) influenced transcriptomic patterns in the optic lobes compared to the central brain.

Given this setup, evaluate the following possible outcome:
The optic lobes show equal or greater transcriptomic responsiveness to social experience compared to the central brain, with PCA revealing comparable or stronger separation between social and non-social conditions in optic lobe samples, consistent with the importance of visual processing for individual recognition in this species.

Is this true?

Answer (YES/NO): NO